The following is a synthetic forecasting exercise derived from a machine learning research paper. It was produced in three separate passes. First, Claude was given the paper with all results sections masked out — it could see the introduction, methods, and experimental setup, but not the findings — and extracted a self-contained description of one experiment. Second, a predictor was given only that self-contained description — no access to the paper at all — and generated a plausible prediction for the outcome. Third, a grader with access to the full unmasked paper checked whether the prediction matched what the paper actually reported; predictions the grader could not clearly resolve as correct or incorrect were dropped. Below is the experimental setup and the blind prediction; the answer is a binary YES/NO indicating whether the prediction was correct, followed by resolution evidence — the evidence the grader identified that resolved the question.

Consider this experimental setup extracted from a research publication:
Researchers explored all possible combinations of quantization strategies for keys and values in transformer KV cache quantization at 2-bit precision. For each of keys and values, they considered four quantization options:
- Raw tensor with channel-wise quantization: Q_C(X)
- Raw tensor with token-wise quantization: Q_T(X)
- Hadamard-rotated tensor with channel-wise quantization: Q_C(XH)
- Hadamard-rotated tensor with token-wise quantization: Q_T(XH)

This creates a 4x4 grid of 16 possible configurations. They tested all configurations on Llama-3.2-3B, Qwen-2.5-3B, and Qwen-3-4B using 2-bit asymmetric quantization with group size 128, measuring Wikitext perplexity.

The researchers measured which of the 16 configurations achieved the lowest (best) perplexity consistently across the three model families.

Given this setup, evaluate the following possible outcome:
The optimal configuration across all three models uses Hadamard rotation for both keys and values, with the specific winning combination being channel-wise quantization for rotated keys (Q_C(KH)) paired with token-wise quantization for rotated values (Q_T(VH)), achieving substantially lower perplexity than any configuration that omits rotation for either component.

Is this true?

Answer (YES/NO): NO